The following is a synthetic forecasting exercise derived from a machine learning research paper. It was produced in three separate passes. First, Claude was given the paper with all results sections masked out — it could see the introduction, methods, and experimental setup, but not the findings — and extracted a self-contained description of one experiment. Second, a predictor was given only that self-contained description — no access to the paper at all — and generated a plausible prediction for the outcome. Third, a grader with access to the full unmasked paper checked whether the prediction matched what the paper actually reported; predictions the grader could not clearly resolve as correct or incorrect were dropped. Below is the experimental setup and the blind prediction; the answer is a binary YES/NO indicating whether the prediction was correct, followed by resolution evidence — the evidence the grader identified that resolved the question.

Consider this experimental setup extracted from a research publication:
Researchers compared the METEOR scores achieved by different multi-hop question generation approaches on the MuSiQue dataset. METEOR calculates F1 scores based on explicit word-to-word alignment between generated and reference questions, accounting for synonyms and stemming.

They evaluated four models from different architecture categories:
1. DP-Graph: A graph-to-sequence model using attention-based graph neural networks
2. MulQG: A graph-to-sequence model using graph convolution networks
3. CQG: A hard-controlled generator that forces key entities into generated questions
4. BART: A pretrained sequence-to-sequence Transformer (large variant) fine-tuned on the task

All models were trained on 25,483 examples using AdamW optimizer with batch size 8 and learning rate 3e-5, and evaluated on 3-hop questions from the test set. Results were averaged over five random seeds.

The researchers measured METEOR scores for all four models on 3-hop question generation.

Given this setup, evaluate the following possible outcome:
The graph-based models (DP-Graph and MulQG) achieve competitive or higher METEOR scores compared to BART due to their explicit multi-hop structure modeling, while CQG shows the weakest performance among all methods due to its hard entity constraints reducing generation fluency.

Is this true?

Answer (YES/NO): NO